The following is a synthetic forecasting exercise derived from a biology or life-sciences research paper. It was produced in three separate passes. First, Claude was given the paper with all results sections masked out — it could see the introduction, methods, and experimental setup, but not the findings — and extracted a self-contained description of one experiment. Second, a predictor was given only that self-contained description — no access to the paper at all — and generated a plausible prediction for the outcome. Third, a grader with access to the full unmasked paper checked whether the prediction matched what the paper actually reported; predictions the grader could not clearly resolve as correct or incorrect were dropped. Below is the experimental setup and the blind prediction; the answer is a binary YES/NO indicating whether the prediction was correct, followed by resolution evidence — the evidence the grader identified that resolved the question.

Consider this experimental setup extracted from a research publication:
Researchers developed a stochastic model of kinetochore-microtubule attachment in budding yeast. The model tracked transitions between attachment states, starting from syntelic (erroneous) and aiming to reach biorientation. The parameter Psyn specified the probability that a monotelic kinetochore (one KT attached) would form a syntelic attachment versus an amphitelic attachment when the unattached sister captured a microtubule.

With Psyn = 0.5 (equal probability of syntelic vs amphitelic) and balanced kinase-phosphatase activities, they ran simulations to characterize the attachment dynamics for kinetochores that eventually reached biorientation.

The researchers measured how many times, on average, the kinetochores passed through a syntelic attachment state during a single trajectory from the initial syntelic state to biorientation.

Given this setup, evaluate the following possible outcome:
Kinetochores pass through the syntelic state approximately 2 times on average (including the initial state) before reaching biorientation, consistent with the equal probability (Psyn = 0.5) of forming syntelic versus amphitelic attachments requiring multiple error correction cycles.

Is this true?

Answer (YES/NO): NO